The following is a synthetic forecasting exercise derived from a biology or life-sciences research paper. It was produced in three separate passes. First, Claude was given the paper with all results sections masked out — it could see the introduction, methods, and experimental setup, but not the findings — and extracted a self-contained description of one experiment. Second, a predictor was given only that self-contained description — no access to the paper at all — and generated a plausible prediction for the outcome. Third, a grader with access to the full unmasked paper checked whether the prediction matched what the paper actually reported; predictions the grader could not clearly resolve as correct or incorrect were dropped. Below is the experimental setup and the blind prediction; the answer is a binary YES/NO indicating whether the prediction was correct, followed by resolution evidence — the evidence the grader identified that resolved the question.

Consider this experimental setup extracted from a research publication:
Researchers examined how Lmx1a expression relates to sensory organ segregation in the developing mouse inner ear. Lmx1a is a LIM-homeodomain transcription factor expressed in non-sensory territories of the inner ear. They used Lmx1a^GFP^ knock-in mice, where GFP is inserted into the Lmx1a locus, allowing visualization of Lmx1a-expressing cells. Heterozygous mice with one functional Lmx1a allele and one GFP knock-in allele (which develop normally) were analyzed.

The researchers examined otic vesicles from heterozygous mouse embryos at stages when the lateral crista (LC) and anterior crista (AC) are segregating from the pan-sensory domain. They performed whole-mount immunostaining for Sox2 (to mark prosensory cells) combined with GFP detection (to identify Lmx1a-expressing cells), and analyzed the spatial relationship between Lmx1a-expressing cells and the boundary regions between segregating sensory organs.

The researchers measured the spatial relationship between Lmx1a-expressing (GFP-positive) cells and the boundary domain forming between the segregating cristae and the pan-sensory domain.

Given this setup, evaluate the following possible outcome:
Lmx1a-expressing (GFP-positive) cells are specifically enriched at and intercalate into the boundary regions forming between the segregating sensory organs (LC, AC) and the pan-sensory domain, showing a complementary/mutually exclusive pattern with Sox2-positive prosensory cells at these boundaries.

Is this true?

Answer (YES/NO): NO